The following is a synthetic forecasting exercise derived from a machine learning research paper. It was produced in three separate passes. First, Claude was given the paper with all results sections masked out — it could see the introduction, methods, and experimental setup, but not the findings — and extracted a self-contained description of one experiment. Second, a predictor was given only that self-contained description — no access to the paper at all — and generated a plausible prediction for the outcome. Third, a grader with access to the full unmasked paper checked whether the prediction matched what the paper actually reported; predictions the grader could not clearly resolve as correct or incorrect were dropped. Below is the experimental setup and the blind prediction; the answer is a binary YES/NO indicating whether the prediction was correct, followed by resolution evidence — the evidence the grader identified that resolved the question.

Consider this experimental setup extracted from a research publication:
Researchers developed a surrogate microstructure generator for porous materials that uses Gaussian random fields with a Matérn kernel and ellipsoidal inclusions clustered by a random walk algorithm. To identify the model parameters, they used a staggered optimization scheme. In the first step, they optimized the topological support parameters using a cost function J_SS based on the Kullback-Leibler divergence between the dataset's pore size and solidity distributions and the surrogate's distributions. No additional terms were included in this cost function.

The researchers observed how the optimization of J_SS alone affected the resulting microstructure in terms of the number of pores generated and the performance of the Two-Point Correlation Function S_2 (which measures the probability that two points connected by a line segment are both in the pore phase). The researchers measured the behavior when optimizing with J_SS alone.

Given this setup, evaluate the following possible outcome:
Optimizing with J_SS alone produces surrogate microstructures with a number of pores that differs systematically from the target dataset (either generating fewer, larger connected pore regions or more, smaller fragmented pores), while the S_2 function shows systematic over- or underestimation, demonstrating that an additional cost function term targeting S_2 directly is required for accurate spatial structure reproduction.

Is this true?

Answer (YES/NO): YES